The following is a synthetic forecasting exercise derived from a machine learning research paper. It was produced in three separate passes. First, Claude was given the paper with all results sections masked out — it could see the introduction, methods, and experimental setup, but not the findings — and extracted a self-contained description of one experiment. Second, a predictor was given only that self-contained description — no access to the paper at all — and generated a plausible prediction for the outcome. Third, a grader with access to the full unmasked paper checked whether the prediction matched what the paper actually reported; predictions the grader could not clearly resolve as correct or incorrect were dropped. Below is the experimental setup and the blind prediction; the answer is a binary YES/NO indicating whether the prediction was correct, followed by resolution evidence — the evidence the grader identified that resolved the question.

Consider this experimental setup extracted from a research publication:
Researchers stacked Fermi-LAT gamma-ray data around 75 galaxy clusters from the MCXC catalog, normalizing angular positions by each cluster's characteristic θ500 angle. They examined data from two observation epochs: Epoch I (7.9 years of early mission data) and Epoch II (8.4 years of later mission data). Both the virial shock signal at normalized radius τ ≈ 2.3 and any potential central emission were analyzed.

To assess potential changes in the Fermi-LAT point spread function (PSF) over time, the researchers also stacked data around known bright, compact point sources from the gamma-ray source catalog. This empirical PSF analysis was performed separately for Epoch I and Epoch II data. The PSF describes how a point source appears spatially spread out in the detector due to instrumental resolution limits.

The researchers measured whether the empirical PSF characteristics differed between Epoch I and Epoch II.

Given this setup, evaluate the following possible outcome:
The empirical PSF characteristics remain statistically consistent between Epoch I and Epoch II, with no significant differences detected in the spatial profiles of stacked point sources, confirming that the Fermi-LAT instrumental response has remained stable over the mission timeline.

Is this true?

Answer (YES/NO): NO